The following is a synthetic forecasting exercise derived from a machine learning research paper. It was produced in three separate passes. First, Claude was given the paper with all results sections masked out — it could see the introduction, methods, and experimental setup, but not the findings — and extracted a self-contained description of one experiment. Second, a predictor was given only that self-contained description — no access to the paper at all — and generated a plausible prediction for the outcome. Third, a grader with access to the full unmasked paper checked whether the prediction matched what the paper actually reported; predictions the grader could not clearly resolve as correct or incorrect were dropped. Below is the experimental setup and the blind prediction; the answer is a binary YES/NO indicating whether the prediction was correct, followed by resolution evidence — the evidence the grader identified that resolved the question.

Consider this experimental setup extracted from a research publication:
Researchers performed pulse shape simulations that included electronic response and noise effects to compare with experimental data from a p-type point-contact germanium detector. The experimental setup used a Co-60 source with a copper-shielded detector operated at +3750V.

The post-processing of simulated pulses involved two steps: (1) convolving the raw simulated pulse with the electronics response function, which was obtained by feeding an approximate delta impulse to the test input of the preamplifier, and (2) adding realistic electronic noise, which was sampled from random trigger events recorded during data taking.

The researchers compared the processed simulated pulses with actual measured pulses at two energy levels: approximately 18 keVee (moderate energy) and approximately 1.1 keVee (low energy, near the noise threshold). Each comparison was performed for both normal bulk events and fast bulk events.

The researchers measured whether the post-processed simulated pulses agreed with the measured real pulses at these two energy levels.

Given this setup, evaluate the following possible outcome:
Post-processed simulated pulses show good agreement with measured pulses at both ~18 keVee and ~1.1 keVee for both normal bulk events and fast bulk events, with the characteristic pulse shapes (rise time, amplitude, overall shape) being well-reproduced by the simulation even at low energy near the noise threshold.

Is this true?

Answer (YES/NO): YES